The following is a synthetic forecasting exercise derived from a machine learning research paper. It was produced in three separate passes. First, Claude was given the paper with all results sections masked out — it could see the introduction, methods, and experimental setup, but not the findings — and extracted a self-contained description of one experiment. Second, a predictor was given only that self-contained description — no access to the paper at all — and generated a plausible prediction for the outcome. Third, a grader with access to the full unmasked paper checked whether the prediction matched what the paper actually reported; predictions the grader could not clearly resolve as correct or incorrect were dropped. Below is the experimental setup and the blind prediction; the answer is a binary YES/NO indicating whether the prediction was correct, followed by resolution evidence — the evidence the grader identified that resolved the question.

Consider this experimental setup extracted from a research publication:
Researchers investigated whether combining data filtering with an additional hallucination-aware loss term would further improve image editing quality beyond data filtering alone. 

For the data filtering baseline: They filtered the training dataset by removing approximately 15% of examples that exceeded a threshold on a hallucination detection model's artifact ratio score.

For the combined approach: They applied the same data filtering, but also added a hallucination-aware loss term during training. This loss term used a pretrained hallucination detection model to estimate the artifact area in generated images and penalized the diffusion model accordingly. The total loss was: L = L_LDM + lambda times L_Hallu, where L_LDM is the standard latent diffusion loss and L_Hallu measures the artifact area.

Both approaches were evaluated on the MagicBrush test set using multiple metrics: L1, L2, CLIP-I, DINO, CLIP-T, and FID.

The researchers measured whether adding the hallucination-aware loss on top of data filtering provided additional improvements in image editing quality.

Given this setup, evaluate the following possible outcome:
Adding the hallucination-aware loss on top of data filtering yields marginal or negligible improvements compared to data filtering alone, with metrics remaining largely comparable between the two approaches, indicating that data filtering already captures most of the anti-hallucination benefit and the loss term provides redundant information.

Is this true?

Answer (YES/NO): NO